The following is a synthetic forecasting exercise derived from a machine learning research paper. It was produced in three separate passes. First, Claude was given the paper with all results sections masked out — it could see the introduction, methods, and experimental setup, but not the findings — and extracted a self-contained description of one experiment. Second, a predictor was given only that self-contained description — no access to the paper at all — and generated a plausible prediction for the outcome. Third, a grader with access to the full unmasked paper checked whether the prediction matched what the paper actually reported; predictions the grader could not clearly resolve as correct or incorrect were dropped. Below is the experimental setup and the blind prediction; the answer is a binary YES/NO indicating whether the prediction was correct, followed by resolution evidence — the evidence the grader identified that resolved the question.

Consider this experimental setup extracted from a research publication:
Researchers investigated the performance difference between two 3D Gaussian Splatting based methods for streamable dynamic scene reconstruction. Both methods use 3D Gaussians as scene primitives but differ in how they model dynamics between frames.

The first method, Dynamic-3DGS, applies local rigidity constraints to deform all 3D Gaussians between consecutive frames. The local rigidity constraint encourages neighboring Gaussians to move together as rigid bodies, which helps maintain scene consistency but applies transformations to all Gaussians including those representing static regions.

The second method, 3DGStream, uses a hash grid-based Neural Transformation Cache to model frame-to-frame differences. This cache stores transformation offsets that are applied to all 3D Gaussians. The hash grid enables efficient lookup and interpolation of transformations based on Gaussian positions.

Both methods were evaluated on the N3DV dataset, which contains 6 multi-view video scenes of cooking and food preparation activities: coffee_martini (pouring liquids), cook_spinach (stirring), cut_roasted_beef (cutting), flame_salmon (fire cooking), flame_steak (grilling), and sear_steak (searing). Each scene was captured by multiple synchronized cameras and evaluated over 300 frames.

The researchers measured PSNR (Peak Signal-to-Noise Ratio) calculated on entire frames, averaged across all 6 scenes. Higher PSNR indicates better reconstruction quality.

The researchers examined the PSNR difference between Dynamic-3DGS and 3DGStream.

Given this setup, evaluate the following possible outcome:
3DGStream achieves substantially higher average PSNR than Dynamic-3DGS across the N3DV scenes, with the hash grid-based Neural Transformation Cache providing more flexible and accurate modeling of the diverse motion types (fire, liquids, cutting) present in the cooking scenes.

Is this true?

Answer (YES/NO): YES